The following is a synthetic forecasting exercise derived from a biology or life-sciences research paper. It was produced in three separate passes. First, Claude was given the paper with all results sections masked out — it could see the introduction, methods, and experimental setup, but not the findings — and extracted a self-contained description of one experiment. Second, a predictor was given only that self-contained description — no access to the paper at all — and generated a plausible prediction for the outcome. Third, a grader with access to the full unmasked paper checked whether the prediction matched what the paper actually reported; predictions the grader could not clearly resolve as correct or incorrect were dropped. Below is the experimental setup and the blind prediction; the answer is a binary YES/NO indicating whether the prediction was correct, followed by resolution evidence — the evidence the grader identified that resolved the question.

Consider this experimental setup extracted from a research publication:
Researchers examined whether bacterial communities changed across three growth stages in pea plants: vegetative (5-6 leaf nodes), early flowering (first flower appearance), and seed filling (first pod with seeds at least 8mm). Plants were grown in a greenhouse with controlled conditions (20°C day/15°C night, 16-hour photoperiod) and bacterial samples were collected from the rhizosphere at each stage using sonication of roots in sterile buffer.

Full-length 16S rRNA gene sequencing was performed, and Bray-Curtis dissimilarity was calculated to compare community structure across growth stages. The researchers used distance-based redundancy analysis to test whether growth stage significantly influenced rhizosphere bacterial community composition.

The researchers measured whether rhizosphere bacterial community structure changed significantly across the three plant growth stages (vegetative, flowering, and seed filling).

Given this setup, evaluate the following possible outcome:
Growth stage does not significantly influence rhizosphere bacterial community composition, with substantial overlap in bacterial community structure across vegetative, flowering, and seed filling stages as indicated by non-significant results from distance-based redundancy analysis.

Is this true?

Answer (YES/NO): NO